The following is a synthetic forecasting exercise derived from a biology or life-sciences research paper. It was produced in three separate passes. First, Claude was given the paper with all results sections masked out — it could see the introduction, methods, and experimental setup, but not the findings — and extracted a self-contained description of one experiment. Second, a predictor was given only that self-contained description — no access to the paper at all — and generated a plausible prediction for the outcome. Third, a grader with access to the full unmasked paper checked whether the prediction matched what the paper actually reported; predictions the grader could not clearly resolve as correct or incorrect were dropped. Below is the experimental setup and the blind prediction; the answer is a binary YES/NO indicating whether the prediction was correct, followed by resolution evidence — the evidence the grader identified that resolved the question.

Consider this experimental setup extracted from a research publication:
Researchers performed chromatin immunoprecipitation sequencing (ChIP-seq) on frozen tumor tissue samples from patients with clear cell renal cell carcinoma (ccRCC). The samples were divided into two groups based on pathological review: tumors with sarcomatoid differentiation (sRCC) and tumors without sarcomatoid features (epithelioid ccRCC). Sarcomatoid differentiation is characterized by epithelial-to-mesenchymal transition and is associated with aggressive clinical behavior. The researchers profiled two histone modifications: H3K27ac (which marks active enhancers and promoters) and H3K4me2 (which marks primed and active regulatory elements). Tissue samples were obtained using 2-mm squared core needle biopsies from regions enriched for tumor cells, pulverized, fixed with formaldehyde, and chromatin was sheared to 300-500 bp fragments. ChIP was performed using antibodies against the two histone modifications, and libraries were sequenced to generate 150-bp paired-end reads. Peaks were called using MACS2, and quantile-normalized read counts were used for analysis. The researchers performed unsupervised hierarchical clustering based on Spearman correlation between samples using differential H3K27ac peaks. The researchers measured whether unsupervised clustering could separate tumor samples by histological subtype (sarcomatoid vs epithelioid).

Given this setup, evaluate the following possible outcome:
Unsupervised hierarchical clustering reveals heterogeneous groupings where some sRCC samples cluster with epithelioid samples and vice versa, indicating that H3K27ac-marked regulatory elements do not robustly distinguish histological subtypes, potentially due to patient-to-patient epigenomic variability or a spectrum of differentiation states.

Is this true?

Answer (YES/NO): NO